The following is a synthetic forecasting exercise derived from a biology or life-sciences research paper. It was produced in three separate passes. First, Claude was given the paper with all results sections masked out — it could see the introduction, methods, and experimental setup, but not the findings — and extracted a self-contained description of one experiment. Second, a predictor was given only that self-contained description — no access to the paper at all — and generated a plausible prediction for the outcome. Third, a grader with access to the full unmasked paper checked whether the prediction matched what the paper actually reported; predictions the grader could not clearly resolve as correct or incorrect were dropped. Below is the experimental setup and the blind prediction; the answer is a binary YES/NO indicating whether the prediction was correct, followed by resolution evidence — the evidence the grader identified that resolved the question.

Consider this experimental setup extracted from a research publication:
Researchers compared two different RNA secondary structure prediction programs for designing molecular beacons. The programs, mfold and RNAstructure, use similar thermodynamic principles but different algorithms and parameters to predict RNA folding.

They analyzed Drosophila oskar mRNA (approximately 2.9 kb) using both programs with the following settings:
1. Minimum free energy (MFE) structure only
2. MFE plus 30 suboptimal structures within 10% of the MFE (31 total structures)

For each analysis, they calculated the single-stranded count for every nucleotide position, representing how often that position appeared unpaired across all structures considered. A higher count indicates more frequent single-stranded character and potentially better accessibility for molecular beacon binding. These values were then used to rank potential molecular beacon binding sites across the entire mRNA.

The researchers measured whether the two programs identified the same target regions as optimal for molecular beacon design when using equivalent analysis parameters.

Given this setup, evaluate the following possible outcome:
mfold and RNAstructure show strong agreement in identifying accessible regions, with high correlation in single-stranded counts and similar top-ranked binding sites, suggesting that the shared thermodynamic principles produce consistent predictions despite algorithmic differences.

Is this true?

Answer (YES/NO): NO